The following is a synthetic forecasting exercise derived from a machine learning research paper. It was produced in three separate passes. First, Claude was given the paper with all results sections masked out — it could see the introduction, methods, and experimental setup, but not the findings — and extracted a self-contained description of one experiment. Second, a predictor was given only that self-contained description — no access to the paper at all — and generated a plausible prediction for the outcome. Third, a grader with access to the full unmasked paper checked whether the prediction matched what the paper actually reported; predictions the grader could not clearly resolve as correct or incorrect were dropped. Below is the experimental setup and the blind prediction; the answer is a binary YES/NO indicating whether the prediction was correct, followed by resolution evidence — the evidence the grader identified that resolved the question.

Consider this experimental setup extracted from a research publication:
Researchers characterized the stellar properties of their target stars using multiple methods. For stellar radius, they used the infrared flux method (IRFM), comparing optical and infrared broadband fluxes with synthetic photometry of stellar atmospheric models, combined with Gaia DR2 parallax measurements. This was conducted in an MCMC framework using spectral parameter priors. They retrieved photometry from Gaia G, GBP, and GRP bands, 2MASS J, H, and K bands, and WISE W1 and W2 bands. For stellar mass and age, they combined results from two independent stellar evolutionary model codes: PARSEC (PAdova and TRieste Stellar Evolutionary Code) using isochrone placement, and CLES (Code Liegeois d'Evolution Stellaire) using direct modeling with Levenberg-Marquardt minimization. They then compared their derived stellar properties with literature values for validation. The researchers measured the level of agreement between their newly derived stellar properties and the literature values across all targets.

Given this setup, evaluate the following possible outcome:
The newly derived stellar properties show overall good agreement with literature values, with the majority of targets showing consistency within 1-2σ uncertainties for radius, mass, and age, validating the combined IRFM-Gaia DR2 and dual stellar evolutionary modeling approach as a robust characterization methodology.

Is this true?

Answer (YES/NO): YES